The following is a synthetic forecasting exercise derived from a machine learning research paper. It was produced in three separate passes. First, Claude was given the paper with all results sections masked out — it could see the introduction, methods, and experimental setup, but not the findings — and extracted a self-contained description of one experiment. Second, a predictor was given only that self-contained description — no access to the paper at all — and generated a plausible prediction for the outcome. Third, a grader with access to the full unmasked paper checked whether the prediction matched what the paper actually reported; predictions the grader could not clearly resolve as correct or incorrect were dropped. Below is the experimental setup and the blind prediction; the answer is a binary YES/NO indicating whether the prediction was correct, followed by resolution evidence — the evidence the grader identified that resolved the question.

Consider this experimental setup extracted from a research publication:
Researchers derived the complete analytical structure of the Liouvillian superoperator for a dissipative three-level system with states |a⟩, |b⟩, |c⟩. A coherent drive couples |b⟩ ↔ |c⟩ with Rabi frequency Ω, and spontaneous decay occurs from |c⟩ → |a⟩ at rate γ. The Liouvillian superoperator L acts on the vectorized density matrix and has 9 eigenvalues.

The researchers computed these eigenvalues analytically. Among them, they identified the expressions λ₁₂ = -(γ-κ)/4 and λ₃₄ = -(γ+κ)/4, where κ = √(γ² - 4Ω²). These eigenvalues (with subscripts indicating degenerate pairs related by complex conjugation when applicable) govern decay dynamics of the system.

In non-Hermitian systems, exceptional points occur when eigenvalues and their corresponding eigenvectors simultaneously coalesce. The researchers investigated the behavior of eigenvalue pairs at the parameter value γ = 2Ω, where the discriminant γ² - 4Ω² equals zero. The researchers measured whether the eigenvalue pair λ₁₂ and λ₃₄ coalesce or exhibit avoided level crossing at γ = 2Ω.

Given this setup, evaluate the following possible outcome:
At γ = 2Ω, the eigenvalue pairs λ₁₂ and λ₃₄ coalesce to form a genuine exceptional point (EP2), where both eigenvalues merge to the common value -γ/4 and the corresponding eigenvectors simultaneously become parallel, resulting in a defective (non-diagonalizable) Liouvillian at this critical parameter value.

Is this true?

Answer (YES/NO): YES